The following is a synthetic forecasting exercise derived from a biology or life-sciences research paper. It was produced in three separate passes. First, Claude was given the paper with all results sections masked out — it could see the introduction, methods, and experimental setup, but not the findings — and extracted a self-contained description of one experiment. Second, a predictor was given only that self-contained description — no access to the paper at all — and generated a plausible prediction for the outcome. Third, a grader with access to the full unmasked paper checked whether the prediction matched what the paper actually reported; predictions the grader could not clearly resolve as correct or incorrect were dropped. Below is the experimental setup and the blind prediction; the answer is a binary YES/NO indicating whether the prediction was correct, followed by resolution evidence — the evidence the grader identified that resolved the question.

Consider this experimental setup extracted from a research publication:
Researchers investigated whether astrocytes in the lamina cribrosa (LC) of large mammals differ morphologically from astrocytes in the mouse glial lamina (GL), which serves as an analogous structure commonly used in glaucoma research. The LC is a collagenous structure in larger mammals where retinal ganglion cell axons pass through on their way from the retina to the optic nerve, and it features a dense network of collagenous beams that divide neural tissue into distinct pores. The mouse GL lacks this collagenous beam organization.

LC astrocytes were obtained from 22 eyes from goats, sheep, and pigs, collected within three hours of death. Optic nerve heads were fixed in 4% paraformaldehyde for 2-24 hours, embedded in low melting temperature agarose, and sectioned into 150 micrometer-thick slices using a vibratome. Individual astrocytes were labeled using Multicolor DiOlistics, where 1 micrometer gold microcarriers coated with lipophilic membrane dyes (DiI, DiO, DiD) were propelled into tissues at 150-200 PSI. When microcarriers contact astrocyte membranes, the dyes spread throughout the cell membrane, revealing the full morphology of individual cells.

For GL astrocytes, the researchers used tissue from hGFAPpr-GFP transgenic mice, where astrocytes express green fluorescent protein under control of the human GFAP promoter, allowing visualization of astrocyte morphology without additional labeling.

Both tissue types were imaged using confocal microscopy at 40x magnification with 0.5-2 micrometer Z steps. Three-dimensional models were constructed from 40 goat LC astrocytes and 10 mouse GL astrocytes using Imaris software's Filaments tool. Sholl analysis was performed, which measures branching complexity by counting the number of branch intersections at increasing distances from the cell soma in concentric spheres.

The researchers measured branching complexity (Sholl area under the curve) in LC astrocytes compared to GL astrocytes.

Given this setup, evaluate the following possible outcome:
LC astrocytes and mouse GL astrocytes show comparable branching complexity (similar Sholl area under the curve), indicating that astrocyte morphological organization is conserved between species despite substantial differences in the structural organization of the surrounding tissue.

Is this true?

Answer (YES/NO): NO